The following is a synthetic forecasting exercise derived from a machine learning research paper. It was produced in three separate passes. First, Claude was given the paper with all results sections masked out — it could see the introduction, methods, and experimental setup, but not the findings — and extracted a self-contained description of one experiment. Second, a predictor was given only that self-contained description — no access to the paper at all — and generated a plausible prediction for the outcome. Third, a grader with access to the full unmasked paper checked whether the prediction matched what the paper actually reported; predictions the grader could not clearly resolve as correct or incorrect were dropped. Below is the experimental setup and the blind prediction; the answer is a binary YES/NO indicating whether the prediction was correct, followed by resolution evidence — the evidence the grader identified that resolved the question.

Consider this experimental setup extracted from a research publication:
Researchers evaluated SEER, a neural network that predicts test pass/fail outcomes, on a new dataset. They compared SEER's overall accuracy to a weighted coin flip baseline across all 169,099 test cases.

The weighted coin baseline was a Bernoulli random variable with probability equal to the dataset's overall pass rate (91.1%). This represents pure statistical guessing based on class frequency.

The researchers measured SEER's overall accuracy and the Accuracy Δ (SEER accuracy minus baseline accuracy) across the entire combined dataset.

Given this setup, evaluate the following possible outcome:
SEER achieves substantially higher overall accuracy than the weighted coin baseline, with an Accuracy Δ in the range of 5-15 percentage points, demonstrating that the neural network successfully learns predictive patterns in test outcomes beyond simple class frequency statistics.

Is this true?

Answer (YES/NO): NO